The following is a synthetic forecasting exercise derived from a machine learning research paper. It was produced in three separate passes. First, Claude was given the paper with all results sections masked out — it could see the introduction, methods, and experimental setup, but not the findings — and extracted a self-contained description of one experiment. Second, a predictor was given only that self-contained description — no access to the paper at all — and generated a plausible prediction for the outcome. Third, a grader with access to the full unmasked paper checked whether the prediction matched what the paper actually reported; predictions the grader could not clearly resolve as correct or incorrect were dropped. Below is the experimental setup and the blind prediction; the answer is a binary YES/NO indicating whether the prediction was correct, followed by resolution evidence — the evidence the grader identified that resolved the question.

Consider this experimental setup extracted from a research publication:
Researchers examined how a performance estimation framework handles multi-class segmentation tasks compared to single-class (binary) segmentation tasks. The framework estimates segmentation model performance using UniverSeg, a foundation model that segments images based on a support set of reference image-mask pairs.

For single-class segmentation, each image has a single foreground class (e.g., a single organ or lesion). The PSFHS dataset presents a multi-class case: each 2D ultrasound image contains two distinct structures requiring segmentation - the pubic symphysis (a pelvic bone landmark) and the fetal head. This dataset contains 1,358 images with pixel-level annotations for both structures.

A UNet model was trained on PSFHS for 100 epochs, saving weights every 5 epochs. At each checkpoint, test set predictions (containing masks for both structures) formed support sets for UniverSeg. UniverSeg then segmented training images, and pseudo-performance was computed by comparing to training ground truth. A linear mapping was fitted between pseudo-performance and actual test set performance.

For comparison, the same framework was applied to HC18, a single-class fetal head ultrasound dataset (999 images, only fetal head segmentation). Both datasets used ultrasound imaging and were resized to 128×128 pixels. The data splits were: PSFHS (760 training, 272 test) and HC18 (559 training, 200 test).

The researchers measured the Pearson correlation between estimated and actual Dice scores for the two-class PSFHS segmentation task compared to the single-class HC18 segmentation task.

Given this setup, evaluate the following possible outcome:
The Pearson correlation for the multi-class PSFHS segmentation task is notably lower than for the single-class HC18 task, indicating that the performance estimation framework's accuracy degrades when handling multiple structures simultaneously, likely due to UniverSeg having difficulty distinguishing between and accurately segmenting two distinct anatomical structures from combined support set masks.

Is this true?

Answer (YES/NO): NO